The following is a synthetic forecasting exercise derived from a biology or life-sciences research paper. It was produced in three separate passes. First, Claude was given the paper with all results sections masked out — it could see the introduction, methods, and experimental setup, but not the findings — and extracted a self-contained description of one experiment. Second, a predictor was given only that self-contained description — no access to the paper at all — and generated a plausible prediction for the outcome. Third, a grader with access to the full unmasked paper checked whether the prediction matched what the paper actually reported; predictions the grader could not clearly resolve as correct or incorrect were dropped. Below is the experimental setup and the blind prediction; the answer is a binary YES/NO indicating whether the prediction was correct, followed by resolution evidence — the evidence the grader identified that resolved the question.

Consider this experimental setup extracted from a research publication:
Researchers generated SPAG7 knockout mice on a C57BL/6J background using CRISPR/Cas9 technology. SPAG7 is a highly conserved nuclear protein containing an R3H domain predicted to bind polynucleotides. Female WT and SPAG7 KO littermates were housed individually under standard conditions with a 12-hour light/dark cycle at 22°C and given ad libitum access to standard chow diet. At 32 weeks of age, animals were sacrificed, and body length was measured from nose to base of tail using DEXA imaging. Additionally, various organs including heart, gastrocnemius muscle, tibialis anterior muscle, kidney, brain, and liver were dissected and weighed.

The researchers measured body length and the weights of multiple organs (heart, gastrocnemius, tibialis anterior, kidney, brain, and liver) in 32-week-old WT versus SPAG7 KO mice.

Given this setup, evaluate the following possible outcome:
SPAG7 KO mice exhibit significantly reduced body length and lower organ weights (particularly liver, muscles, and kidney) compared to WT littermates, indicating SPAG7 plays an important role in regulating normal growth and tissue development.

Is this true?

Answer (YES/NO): NO